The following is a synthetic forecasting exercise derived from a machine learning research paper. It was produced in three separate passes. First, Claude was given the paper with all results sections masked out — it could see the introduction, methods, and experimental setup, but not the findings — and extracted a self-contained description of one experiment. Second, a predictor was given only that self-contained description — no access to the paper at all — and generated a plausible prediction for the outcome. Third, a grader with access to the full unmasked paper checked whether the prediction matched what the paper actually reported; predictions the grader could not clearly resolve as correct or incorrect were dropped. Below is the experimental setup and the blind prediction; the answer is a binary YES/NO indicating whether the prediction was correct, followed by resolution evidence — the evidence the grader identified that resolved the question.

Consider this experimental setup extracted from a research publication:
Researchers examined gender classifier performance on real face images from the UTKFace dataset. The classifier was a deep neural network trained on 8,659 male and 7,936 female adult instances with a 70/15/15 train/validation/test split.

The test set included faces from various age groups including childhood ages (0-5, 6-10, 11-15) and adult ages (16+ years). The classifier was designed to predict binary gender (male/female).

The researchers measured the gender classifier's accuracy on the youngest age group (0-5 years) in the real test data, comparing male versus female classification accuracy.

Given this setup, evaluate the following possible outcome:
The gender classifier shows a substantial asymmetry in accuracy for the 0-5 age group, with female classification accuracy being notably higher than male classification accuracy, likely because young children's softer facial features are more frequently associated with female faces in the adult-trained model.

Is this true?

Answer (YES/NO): NO